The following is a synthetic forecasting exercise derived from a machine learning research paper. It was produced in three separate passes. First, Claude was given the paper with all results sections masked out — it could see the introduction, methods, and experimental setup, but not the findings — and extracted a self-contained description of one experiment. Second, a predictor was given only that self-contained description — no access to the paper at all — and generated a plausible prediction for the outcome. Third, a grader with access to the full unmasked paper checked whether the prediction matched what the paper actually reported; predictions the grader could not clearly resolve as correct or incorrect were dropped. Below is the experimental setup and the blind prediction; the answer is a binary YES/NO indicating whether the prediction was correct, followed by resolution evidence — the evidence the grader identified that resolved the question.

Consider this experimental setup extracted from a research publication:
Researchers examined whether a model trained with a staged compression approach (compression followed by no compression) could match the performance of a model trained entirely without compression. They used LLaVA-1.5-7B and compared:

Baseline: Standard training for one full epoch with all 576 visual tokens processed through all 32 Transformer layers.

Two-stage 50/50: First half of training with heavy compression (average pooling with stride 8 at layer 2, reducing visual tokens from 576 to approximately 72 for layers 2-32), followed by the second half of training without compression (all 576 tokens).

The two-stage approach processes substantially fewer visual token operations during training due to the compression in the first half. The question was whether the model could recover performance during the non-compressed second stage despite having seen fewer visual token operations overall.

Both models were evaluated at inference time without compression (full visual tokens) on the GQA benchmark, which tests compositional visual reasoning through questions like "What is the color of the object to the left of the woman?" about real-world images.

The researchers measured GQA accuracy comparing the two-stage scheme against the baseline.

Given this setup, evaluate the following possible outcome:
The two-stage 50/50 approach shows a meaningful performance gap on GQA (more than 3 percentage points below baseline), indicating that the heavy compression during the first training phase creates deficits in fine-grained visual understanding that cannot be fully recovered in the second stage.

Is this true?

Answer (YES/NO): NO